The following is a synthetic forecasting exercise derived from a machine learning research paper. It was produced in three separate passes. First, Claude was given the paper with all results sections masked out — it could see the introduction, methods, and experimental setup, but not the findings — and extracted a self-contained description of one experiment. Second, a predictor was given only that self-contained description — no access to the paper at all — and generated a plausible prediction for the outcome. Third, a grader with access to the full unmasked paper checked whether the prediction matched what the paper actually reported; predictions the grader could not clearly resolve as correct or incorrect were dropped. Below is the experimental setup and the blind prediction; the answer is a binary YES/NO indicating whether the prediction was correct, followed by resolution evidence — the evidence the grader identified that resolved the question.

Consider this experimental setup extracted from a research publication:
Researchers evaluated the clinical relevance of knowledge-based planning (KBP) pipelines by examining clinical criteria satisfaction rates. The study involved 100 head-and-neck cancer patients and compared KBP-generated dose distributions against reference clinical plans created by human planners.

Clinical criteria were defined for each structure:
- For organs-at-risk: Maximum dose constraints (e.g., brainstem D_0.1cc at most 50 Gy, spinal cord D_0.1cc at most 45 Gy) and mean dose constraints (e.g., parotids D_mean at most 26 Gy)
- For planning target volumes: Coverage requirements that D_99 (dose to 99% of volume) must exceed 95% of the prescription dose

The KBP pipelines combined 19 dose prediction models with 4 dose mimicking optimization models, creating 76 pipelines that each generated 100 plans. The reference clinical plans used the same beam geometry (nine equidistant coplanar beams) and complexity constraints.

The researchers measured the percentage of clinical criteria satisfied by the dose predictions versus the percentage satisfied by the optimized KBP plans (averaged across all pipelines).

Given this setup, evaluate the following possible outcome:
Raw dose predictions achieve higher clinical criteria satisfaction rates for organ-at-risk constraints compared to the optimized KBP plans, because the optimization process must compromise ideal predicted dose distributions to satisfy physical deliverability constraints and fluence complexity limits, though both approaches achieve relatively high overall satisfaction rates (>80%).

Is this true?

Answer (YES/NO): NO